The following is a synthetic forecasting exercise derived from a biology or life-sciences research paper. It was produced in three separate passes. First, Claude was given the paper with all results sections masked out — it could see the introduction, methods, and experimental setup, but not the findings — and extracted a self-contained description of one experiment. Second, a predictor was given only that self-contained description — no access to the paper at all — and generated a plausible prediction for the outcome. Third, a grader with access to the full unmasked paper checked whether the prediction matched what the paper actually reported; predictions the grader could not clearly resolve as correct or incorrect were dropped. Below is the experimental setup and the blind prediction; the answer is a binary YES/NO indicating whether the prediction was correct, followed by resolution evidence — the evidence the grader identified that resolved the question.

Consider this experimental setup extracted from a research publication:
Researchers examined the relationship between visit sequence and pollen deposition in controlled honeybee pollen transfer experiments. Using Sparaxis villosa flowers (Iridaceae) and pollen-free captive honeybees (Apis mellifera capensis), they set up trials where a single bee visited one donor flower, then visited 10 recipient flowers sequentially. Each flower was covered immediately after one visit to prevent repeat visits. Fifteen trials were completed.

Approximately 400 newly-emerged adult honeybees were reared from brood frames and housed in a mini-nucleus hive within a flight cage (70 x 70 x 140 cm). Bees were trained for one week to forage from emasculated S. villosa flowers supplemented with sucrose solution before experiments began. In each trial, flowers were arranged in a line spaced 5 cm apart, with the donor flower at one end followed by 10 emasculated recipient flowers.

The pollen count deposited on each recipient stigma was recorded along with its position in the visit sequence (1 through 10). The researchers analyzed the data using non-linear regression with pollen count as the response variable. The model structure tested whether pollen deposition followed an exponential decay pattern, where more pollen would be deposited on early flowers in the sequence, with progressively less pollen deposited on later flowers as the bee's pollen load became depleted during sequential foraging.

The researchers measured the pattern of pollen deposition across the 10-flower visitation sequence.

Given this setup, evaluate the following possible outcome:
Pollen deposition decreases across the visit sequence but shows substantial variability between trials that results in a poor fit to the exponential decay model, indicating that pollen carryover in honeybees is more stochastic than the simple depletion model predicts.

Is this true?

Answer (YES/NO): NO